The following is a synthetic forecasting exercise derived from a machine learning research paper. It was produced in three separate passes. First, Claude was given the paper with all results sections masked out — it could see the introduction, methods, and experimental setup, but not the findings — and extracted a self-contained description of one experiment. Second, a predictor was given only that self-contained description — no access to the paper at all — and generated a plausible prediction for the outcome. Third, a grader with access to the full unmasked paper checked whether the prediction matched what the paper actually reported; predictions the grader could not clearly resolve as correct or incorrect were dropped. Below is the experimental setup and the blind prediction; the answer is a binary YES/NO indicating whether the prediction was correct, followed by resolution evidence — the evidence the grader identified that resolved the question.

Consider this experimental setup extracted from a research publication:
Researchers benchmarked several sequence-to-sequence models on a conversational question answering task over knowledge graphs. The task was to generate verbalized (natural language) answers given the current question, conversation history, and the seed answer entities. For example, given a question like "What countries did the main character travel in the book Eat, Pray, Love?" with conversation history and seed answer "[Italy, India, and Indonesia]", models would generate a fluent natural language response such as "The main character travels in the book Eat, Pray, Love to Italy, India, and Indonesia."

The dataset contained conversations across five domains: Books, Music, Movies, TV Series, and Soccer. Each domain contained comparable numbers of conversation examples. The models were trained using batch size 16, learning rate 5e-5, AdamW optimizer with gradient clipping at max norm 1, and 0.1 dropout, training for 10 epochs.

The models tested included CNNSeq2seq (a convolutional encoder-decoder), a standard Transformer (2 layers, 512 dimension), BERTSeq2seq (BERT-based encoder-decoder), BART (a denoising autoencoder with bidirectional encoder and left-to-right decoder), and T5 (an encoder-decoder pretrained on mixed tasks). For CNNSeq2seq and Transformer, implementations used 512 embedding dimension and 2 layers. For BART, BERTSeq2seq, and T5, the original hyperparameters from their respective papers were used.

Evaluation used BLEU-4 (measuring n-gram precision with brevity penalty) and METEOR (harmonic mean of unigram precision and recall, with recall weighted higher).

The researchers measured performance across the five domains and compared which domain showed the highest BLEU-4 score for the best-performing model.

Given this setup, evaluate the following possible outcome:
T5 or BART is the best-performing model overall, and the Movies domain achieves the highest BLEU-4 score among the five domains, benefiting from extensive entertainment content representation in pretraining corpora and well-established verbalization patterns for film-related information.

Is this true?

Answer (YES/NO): NO